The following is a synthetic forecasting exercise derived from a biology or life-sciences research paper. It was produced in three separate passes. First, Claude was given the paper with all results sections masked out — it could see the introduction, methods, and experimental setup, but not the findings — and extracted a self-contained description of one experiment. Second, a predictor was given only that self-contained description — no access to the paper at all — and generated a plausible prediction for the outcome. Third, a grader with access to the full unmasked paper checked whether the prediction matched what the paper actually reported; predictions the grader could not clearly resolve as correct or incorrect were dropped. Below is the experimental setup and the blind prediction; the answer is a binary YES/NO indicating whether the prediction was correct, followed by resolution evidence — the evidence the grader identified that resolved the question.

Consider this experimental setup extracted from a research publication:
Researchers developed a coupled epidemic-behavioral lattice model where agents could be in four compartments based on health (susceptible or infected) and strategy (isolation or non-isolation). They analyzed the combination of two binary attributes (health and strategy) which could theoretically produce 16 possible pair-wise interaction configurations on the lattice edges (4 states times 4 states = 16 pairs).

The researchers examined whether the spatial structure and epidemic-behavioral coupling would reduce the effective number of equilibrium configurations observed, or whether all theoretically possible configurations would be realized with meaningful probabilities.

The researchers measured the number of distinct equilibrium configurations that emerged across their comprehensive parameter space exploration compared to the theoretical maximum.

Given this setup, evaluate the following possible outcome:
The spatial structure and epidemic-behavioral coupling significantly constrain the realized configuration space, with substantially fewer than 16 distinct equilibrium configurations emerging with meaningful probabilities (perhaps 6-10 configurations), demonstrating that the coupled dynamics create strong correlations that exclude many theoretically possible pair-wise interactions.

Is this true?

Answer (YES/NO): YES